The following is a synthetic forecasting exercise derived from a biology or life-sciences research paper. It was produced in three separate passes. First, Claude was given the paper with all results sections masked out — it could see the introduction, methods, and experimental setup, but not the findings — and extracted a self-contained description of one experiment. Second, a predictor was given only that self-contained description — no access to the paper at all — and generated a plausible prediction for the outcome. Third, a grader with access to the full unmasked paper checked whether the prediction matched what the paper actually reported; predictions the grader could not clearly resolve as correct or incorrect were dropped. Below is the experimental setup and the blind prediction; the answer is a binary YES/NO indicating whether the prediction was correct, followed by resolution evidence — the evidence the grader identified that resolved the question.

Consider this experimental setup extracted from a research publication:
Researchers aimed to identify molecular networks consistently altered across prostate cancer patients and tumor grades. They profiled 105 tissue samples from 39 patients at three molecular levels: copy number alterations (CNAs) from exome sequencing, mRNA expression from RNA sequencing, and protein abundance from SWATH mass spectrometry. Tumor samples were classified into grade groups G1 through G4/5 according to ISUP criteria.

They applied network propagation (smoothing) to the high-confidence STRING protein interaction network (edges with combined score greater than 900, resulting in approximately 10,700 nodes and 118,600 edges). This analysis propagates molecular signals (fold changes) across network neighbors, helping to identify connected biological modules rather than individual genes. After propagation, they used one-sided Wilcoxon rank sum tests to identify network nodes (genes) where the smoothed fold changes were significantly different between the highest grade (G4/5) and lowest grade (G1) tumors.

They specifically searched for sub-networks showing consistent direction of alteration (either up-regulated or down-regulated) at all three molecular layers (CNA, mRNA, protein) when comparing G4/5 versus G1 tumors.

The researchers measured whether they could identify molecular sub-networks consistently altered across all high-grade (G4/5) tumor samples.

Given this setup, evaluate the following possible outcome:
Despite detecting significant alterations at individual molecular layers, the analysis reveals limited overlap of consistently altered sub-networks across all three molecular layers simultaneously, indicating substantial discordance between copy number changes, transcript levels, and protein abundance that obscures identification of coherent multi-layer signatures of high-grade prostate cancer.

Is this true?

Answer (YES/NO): NO